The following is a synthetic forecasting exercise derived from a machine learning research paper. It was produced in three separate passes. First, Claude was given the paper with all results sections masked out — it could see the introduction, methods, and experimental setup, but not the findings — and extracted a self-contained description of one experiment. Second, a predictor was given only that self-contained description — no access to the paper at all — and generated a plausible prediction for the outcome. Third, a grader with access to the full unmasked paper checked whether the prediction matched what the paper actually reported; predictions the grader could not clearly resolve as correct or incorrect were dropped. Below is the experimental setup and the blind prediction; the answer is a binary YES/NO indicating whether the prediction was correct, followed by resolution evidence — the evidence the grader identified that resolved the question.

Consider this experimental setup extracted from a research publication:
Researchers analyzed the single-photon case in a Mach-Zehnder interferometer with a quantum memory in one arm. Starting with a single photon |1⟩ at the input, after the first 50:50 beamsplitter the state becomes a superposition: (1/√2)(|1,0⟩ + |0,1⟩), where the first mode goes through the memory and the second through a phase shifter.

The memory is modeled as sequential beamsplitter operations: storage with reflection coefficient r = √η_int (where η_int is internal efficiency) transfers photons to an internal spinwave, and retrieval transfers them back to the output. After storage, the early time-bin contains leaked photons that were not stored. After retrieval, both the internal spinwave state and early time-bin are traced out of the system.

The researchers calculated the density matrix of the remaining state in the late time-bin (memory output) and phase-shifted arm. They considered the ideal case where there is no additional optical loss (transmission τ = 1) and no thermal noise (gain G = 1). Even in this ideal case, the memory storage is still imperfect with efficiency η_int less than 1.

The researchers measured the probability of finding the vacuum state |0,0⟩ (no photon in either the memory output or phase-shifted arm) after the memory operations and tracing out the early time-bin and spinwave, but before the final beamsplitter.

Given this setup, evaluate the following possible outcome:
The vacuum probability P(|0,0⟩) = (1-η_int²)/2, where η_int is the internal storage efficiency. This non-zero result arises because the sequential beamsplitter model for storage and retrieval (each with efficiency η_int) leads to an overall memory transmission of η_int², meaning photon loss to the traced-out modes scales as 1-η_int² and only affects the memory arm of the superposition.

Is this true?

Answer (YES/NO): NO